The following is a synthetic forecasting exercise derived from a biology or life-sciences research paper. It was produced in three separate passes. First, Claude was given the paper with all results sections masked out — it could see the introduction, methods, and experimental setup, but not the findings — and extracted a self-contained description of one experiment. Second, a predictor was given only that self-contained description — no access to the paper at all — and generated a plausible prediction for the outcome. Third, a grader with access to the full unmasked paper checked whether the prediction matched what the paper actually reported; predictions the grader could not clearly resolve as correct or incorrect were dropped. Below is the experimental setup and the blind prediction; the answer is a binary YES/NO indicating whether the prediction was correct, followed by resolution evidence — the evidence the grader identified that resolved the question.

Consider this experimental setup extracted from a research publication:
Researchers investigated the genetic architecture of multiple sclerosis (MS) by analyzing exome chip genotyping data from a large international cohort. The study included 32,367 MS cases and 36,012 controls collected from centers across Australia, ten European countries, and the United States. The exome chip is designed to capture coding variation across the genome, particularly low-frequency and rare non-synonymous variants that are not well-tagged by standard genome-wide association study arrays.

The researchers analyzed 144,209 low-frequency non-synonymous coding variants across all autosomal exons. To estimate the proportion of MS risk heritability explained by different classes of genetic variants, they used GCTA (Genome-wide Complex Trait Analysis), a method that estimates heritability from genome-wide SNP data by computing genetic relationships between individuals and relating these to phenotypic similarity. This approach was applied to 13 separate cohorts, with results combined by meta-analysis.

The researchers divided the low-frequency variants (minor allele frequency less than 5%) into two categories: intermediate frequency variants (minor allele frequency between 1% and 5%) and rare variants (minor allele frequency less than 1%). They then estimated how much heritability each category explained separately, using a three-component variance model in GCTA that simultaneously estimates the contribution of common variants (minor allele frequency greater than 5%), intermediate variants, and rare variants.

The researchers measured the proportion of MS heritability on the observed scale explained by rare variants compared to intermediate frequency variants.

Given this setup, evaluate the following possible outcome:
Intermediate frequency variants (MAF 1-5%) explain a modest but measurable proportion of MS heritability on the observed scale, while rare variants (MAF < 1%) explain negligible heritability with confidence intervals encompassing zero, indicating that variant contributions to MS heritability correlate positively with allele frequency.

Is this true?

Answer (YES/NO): NO